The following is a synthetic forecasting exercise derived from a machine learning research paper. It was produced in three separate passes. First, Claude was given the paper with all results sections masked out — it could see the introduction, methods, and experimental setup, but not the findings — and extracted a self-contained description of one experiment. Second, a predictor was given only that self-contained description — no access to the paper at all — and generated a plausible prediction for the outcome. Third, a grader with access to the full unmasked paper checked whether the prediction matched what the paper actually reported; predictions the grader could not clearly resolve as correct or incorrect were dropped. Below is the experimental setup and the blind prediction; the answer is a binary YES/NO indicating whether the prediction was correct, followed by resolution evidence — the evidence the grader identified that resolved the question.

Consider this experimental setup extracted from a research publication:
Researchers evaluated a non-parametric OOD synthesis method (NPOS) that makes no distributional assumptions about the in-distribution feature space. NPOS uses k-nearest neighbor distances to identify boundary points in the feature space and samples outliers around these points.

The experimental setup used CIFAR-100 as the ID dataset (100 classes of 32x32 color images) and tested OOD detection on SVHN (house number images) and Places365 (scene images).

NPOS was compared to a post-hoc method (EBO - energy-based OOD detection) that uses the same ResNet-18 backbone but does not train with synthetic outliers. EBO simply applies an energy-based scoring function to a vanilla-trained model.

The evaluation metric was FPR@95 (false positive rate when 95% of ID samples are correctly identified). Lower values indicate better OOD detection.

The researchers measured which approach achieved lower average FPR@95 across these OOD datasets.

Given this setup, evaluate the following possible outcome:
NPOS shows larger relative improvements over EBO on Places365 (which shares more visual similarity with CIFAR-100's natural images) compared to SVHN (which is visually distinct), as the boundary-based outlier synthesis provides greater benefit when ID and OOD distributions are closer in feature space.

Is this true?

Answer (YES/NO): NO